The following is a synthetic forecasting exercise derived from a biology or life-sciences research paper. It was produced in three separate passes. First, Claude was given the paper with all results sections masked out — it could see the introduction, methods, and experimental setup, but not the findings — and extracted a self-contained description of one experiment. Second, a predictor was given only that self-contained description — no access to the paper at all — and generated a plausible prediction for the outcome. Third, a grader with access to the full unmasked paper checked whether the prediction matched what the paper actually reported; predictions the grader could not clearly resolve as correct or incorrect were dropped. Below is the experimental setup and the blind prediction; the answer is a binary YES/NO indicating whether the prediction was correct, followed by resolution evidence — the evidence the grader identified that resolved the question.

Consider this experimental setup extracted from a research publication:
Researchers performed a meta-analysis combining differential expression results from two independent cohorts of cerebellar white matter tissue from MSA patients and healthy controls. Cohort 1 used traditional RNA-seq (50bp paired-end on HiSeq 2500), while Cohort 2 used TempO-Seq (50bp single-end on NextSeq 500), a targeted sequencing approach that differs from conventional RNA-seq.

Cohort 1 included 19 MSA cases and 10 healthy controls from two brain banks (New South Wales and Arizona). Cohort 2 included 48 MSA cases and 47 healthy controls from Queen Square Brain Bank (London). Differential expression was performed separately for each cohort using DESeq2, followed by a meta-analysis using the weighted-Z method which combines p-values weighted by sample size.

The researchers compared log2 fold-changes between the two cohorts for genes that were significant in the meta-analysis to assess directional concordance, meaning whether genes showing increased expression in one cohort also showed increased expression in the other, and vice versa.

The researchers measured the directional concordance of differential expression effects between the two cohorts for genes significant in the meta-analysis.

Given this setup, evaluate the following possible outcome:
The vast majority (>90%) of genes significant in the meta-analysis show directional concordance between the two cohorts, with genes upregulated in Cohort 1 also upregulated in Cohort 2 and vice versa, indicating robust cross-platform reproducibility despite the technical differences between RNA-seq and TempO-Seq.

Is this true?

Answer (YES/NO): NO